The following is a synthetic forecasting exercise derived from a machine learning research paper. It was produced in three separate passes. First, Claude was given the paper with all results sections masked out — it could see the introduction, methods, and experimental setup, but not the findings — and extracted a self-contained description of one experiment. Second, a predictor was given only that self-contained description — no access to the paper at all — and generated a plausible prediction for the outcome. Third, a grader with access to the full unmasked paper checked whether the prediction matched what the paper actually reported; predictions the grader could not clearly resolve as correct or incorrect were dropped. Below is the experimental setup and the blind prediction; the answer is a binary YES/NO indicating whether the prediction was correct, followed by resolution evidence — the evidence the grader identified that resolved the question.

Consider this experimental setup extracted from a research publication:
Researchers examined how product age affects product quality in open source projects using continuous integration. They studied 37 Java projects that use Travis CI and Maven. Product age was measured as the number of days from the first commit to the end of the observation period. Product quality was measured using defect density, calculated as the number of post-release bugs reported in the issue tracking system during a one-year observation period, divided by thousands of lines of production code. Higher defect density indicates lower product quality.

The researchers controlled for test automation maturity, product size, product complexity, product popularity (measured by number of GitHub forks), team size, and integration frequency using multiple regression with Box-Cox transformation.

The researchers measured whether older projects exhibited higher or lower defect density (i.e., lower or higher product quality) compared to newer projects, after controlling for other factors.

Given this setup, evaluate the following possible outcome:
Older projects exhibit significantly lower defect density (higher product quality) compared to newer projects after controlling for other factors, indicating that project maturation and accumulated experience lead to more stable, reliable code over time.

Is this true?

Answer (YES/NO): NO